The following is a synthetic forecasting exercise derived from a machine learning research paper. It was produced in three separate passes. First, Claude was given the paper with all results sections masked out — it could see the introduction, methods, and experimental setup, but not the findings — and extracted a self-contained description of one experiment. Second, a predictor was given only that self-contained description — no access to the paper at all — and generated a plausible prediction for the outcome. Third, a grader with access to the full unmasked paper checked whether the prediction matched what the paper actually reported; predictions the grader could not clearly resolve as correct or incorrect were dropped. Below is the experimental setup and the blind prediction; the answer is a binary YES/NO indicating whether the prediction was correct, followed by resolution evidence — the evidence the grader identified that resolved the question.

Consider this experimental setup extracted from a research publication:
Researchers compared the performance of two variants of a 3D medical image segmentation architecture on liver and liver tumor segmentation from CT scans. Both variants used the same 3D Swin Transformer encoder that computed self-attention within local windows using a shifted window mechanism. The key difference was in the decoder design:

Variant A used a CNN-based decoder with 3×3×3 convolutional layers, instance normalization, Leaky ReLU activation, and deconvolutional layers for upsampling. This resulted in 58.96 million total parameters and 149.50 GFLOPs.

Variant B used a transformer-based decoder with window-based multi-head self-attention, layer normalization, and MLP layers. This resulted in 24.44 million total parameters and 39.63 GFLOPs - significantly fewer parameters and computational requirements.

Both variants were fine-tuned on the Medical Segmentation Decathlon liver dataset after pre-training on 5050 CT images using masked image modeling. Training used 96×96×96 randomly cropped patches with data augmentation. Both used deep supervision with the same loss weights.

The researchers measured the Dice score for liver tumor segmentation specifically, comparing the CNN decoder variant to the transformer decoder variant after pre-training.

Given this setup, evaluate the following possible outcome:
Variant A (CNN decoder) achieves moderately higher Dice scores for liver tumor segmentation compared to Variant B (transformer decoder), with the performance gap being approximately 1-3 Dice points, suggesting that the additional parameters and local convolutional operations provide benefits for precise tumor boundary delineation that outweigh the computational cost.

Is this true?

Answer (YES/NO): NO